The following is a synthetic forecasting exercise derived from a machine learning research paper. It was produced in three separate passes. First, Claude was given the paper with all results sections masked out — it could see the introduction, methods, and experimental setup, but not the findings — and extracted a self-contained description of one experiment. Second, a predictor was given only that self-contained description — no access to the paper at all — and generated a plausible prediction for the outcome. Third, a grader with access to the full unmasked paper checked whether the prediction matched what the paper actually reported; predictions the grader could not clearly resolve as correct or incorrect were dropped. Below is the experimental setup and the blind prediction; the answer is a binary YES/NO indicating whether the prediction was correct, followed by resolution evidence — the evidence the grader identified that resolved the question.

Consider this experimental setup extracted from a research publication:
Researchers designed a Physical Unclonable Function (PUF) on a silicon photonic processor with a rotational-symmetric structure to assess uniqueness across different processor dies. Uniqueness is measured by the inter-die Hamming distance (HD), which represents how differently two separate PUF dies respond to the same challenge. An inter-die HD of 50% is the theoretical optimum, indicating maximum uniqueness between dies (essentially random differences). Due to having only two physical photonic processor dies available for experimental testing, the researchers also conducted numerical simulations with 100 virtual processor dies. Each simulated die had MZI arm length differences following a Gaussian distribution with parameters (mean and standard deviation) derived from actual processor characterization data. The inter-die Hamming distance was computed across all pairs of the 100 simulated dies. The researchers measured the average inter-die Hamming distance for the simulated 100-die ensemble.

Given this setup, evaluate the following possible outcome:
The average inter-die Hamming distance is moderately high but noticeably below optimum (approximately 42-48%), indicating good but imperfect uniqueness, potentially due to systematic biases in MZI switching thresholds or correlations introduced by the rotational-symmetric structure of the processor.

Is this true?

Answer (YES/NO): NO